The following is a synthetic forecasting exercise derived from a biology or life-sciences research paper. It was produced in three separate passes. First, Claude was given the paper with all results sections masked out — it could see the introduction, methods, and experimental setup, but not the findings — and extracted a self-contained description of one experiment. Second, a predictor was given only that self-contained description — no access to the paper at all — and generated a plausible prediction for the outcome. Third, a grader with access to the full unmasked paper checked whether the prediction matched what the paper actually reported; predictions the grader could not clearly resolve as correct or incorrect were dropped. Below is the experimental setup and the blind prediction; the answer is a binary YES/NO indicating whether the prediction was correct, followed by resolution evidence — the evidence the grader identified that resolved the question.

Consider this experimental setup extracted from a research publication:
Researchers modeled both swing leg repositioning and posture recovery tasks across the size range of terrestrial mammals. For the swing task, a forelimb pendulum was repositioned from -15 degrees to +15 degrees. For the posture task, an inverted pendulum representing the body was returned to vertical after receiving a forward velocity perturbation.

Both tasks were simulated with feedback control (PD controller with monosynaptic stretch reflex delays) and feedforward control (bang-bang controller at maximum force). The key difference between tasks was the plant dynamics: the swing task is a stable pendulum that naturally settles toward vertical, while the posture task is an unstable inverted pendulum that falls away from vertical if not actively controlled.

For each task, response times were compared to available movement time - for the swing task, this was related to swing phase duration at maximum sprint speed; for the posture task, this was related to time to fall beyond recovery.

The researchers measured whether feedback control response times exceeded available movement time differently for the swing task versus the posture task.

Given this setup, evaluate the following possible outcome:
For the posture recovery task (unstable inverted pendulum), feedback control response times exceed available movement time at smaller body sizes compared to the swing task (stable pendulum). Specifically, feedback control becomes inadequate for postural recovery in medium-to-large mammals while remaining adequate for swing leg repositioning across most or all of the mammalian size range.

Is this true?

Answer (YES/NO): NO